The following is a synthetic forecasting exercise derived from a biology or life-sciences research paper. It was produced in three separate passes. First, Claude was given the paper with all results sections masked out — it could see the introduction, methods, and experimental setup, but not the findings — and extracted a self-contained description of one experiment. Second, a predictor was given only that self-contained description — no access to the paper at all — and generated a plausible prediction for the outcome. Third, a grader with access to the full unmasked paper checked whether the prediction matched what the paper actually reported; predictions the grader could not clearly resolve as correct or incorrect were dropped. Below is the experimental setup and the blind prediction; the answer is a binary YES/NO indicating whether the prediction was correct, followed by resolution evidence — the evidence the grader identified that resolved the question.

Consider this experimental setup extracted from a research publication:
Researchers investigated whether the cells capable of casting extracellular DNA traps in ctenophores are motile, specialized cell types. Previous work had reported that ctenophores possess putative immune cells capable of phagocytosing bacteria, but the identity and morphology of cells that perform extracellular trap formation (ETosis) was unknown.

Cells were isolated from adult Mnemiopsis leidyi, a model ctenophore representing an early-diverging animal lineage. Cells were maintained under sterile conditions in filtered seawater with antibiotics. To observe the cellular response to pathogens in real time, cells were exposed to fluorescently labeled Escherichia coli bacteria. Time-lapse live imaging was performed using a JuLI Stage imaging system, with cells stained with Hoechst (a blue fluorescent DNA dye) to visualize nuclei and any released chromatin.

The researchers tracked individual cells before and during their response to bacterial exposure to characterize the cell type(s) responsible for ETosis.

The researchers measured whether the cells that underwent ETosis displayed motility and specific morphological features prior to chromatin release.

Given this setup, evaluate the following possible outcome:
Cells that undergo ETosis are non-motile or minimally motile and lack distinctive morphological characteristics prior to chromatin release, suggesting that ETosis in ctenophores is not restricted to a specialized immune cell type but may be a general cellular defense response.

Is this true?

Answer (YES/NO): NO